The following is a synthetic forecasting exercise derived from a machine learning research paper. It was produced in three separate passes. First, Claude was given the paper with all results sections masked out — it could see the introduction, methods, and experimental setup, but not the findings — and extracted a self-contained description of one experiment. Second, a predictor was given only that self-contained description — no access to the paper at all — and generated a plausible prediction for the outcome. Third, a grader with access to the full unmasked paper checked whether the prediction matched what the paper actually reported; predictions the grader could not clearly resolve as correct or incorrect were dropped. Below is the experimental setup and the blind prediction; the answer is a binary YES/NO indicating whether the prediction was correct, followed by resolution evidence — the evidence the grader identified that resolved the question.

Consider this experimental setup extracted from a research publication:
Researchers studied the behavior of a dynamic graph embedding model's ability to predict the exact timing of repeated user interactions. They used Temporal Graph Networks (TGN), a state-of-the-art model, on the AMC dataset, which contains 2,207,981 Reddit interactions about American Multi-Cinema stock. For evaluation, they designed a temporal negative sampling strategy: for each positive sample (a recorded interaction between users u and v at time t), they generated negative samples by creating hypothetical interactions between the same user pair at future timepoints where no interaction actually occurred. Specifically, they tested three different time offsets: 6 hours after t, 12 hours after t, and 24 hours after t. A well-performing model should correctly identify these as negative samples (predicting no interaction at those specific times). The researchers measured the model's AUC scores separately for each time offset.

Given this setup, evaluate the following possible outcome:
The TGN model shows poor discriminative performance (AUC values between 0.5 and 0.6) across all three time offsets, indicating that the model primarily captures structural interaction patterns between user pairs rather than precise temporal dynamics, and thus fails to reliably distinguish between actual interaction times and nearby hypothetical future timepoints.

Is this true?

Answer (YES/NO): NO